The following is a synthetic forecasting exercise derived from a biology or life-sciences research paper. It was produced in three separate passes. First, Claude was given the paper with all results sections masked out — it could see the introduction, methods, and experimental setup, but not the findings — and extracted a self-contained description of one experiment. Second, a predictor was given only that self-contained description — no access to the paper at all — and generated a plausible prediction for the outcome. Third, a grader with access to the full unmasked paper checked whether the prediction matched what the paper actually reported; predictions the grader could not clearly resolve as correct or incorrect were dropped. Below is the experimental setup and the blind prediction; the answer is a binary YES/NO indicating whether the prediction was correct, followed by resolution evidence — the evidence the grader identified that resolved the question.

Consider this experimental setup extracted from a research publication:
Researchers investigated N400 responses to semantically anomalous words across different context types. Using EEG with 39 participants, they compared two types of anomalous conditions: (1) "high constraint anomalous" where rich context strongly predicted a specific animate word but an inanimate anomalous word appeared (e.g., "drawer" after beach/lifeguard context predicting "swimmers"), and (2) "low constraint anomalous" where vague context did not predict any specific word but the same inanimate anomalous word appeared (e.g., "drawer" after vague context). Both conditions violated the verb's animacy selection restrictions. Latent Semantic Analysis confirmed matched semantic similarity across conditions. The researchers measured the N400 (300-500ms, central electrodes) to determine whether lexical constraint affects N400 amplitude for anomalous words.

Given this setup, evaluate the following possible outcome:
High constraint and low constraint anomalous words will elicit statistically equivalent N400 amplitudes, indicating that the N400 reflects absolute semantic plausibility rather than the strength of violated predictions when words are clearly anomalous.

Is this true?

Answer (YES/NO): YES